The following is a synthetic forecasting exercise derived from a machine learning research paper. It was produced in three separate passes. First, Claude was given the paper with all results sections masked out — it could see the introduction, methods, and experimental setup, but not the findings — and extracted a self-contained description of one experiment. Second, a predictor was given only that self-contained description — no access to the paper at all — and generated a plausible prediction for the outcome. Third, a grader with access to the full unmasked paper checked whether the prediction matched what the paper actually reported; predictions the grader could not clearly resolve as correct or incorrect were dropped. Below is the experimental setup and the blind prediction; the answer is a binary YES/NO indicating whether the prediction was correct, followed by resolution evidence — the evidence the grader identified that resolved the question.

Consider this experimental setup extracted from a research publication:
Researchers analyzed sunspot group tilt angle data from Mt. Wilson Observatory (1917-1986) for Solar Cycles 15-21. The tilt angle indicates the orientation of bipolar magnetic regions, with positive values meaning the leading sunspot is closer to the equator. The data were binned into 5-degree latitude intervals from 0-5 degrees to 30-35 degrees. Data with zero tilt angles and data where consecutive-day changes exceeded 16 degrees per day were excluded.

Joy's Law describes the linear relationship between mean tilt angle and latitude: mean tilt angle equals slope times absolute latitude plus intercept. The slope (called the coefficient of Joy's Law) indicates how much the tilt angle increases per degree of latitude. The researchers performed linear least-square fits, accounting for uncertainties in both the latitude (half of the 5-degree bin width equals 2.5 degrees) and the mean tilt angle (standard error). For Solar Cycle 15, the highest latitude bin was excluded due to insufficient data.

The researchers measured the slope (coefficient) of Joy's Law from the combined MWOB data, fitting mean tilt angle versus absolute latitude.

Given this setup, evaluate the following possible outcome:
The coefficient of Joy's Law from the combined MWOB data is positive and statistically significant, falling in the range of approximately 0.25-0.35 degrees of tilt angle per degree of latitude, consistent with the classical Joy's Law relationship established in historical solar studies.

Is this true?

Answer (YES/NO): NO